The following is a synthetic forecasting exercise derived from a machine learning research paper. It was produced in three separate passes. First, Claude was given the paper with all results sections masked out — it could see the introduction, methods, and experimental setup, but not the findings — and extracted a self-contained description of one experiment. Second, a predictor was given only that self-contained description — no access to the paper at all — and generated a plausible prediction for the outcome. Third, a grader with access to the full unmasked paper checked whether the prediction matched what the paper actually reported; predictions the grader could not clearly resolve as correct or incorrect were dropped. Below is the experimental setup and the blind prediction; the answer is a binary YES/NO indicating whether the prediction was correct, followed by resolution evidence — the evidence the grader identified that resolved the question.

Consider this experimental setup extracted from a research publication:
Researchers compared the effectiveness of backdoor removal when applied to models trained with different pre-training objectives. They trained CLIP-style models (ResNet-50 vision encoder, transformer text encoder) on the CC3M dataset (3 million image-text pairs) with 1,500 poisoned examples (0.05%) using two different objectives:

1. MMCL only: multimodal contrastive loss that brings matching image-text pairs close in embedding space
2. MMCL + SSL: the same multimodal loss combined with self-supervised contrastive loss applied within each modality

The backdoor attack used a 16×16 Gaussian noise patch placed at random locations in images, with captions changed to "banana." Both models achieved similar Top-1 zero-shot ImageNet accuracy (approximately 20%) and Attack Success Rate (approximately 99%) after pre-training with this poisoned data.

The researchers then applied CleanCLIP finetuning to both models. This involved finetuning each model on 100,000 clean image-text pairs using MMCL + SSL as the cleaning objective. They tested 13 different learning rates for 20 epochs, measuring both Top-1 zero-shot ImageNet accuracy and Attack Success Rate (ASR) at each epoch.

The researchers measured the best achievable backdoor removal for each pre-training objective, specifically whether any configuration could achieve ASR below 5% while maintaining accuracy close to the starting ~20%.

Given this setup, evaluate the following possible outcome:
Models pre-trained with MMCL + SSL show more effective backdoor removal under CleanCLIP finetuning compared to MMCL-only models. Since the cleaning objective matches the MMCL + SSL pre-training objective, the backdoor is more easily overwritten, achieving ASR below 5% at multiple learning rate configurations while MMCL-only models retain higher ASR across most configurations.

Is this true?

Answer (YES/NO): NO